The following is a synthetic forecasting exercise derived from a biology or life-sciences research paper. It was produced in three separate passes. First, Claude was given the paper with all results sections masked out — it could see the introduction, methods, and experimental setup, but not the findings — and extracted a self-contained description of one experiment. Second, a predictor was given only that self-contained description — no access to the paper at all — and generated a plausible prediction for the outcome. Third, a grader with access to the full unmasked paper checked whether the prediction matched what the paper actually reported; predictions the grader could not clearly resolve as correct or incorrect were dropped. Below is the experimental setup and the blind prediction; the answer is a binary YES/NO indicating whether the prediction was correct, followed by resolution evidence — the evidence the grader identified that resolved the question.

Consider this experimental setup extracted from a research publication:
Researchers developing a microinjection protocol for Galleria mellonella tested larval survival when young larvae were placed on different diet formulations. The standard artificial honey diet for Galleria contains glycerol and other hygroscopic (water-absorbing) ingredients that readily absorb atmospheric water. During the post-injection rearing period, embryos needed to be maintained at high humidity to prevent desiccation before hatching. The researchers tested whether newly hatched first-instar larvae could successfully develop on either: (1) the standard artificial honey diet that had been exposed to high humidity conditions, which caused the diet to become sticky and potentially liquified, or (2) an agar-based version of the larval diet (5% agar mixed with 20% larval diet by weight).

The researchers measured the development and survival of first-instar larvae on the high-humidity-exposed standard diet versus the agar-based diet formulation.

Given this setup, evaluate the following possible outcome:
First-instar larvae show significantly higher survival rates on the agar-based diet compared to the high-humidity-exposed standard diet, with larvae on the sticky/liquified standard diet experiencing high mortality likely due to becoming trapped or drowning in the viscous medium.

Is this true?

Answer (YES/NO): NO